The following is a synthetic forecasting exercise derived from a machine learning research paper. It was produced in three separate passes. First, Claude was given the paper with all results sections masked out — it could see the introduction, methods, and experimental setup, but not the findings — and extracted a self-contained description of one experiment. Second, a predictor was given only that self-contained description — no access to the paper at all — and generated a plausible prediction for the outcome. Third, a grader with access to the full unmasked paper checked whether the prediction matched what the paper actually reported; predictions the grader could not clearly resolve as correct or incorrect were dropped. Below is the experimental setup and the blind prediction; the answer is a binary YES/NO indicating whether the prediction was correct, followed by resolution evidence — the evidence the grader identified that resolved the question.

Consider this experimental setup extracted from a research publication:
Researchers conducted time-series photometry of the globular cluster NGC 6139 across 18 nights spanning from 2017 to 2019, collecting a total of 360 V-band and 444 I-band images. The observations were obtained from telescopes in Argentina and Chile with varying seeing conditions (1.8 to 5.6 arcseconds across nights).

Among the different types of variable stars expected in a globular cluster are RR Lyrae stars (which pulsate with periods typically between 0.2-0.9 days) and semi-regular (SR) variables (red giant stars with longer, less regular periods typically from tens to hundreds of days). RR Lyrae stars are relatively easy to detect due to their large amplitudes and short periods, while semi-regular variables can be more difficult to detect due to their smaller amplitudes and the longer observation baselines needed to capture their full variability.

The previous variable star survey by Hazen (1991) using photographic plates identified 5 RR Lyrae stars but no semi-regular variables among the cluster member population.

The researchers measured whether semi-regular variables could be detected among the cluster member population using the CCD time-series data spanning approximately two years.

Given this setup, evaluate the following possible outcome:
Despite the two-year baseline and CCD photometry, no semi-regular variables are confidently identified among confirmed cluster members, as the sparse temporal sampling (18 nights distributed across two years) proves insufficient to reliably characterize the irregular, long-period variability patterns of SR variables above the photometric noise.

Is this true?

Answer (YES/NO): NO